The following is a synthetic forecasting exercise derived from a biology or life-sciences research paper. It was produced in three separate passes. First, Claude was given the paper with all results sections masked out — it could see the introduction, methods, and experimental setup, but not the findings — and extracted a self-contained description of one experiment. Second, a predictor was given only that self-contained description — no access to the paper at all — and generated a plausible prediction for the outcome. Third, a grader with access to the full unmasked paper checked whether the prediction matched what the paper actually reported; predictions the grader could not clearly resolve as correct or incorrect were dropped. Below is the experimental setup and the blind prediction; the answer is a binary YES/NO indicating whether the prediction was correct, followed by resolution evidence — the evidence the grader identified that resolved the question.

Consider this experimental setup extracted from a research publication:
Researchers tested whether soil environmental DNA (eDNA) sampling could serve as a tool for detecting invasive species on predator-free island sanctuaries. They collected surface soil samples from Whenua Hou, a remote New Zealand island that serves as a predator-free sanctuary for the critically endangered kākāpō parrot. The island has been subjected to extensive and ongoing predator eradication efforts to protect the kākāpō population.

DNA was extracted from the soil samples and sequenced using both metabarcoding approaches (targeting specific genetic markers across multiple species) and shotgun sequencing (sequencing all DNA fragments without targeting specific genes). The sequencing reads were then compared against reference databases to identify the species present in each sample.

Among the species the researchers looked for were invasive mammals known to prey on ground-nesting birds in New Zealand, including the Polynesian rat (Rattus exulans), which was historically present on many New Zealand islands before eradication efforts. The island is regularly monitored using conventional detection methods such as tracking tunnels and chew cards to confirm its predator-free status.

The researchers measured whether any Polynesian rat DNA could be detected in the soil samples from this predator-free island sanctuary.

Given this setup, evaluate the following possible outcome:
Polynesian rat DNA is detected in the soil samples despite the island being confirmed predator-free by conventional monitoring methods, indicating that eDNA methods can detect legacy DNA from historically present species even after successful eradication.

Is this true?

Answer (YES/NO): NO